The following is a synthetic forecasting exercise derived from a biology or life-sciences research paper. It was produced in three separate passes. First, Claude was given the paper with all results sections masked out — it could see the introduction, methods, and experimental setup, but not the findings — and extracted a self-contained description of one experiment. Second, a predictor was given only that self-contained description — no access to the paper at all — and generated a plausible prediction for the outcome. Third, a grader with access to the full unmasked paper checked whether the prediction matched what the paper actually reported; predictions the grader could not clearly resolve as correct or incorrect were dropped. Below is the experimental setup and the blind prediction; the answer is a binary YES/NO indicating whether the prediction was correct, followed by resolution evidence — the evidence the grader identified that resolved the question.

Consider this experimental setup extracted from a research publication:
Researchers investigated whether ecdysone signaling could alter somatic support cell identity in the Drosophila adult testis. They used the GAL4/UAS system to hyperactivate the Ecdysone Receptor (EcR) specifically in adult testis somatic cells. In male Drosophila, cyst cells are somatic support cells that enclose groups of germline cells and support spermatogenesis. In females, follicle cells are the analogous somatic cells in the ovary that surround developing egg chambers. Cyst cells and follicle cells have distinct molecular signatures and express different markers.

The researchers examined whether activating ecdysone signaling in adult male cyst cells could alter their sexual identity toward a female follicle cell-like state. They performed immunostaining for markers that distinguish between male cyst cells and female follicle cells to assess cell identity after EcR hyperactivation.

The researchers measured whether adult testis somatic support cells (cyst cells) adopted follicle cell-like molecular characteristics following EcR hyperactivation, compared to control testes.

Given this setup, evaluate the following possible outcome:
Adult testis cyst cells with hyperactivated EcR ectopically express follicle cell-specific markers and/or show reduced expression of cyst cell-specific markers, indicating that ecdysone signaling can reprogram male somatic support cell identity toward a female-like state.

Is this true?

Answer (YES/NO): YES